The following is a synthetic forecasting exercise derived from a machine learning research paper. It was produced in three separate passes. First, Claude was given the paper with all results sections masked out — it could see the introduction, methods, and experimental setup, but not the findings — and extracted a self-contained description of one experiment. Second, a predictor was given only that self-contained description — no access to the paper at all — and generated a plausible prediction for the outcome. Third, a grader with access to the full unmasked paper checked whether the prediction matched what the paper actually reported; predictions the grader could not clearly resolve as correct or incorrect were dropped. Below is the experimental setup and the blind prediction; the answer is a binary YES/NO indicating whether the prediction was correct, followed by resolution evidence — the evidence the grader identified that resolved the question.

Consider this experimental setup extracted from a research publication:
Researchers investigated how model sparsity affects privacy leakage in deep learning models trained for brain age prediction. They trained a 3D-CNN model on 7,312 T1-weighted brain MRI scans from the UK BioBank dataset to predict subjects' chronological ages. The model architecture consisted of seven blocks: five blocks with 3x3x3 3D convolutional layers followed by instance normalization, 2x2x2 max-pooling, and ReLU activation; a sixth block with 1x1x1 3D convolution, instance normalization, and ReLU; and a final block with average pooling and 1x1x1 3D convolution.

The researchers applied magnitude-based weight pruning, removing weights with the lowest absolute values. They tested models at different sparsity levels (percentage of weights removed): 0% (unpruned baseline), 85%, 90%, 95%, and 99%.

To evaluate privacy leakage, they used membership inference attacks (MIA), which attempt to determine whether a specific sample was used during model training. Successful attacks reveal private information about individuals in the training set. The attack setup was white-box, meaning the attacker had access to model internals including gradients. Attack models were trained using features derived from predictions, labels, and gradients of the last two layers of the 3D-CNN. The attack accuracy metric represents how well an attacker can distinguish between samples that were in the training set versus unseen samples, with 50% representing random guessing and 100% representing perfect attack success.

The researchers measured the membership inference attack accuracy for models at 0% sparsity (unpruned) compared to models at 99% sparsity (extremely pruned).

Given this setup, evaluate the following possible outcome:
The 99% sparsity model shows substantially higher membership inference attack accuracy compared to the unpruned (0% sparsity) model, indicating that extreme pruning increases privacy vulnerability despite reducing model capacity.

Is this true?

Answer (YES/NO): NO